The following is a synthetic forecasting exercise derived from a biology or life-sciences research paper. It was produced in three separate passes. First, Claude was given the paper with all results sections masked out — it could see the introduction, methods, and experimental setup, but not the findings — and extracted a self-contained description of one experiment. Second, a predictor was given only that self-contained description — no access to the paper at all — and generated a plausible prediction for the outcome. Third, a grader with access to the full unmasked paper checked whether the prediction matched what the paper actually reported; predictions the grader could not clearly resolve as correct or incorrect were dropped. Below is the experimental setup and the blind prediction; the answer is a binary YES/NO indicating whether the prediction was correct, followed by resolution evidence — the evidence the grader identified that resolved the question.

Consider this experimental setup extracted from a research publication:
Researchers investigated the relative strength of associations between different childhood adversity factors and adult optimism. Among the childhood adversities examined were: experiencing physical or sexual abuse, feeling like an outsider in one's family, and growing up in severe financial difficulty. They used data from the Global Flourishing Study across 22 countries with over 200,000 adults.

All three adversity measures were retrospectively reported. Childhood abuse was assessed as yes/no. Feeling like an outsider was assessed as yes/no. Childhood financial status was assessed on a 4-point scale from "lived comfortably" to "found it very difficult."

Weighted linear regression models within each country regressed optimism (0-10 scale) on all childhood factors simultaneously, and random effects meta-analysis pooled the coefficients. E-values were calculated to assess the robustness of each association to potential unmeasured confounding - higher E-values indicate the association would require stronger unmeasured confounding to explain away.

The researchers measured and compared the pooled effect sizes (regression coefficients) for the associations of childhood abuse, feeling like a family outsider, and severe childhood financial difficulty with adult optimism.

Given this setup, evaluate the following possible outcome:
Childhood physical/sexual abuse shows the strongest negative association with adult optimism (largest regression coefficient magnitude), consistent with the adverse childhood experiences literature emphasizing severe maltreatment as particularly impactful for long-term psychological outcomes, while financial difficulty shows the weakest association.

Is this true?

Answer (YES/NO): NO